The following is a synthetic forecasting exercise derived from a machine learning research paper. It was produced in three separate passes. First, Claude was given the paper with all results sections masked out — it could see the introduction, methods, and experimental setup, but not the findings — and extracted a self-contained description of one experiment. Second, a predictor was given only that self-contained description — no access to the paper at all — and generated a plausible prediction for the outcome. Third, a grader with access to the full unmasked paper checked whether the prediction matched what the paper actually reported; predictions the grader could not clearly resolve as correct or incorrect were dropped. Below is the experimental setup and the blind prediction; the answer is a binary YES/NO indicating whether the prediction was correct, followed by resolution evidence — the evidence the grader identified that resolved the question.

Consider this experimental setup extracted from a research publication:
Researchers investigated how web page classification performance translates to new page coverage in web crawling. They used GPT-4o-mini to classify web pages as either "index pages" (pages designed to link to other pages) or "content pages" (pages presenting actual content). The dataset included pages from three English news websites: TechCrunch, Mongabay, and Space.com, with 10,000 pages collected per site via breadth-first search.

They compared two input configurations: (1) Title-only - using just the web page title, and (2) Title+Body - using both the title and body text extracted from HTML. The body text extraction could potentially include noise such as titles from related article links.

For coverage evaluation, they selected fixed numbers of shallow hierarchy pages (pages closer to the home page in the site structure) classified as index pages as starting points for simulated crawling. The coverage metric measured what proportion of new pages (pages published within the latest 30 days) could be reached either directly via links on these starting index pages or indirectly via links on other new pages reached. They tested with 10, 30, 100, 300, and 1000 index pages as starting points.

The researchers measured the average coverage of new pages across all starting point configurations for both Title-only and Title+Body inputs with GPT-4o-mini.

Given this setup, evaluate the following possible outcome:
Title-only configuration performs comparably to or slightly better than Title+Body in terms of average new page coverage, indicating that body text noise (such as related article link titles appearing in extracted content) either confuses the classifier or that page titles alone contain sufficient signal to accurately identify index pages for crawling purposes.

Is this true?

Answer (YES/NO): NO